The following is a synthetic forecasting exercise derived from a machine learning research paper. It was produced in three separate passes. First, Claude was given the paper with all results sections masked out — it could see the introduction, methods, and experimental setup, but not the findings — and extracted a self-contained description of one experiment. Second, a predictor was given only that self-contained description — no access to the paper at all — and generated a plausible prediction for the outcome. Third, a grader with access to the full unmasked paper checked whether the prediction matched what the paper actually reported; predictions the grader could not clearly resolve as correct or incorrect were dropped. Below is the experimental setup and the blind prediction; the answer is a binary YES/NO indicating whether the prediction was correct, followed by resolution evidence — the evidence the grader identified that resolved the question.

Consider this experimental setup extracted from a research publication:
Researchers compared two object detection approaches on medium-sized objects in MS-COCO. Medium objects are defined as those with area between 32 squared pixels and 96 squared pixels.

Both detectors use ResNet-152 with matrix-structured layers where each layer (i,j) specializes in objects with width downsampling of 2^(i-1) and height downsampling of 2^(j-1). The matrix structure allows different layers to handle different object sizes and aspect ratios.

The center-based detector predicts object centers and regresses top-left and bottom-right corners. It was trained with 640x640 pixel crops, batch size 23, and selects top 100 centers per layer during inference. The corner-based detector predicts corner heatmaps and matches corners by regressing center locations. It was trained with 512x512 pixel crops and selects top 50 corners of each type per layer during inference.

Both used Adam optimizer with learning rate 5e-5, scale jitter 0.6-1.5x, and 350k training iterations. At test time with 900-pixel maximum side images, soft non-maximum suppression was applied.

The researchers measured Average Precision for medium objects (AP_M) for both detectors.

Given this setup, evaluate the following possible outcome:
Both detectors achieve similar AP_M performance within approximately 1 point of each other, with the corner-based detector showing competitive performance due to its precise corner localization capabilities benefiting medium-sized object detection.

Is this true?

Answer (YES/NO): YES